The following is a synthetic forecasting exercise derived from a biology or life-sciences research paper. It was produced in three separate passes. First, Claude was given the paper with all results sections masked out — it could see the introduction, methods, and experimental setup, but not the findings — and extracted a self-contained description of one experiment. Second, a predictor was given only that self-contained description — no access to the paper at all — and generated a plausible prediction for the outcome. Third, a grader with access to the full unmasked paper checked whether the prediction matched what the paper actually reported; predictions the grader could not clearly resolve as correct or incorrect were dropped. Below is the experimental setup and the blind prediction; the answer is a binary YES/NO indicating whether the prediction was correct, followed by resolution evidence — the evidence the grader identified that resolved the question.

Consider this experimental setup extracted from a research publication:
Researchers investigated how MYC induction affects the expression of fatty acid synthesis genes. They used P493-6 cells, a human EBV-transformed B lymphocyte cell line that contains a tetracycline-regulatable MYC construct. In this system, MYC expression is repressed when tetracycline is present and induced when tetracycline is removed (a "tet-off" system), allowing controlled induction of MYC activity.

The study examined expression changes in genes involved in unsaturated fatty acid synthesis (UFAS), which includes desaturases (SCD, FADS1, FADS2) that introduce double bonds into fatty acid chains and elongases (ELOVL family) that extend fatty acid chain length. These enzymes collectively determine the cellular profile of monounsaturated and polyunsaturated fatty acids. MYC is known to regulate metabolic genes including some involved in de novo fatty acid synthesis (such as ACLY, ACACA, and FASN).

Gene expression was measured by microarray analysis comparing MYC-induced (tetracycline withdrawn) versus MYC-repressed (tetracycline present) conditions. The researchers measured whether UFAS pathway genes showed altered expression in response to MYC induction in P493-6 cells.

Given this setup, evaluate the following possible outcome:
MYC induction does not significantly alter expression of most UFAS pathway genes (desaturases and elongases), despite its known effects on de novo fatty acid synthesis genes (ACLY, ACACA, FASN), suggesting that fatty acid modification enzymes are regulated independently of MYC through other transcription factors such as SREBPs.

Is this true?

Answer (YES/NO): NO